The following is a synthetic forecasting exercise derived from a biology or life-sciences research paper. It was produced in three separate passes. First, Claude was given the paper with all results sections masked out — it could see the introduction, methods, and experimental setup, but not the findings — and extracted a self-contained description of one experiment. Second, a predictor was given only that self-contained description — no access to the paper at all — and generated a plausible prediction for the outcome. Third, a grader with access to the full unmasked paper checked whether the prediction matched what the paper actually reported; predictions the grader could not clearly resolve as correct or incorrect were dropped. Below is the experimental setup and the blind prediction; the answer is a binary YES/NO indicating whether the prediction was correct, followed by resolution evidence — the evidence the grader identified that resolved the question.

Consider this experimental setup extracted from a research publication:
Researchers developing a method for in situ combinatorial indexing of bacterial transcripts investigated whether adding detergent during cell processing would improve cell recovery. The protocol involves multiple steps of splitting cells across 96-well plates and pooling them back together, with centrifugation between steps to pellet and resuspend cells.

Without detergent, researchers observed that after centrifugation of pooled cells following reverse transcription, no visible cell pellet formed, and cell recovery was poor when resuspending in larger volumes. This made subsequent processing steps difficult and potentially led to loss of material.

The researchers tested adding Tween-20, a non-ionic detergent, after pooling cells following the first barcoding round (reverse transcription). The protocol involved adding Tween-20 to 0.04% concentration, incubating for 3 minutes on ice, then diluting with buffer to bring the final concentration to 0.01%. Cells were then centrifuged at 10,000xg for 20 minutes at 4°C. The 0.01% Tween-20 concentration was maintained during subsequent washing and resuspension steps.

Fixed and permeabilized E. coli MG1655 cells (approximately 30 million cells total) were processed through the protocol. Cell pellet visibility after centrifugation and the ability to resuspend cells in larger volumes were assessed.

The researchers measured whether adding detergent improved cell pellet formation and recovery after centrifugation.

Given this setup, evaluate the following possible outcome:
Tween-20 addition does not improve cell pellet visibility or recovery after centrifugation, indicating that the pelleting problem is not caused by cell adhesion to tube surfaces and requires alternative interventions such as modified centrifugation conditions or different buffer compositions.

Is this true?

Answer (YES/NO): NO